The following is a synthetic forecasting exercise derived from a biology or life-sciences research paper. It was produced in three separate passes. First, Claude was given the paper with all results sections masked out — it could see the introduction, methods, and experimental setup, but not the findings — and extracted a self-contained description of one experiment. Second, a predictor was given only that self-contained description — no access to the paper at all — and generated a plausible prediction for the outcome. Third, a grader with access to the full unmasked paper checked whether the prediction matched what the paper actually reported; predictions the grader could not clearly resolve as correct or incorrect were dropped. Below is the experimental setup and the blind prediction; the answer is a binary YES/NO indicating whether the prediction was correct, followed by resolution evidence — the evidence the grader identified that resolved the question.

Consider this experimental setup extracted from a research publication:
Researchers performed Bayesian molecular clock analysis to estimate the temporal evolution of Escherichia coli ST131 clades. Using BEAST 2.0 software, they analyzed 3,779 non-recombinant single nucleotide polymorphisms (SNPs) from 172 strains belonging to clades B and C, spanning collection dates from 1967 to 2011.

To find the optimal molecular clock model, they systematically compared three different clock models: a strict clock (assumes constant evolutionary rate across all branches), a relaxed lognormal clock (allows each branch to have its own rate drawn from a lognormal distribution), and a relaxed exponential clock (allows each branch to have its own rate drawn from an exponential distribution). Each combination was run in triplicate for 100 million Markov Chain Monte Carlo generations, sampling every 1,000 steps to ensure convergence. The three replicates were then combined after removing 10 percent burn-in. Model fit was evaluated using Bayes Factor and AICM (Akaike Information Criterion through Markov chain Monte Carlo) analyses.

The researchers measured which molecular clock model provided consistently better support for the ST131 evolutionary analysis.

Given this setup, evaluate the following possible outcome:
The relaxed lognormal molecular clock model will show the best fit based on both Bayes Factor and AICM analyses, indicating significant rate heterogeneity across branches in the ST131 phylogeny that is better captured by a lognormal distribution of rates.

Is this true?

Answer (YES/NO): YES